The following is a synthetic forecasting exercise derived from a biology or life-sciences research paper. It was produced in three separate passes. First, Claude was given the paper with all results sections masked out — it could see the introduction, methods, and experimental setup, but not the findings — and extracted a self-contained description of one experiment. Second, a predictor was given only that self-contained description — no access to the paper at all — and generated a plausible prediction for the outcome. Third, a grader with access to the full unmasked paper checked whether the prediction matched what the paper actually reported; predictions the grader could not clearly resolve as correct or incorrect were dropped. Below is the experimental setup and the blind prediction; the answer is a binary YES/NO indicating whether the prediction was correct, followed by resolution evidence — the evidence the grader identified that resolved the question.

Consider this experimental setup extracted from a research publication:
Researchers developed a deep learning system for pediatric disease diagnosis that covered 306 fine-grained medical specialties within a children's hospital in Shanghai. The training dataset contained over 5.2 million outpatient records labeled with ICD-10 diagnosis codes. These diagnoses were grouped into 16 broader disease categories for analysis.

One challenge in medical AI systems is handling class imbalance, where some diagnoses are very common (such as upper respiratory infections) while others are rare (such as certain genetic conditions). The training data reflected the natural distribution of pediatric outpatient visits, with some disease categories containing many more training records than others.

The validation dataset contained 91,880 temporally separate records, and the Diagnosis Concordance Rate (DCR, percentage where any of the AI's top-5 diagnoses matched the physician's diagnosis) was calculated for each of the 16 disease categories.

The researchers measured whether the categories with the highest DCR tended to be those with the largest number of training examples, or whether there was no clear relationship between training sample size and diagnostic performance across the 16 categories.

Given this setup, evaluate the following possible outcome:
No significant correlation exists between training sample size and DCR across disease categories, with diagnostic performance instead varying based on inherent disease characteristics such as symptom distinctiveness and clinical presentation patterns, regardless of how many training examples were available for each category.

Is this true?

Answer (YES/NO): YES